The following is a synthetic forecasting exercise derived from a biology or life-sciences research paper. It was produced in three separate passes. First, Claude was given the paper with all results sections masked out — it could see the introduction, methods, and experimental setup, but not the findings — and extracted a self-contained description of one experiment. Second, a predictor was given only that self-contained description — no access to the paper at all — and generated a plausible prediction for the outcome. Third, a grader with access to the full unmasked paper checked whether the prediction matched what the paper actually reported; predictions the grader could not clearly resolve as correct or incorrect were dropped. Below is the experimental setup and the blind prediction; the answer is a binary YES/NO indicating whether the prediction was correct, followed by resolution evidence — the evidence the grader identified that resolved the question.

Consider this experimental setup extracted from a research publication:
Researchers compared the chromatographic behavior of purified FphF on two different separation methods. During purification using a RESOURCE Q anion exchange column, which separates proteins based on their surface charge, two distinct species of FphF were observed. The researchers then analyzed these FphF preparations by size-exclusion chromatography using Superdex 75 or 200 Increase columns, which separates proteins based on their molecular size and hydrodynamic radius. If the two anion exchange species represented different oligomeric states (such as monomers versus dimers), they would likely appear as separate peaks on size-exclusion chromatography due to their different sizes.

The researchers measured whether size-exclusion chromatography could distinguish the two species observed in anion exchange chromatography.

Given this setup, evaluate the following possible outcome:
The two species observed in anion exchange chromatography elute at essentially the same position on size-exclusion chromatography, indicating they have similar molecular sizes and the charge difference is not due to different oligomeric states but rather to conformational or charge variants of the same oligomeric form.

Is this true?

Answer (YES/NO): YES